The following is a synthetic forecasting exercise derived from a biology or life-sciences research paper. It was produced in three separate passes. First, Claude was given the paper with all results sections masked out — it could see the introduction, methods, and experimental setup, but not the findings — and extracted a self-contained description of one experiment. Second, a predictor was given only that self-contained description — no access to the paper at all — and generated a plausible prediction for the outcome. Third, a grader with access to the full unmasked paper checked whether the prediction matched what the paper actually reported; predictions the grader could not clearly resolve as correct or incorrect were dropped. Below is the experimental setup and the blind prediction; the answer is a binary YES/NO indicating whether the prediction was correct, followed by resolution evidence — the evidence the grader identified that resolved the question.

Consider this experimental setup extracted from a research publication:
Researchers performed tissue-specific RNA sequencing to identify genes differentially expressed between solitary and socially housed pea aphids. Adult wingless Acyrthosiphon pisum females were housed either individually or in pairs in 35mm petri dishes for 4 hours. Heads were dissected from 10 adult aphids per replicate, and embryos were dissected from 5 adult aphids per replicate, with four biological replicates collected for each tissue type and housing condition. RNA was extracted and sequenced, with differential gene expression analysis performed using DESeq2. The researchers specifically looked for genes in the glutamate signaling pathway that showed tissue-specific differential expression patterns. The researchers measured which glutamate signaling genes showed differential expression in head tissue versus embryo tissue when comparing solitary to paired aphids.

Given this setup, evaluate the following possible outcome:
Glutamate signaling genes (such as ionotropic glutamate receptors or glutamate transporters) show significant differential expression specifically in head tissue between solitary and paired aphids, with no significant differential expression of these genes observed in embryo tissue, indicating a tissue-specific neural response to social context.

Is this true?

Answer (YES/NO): NO